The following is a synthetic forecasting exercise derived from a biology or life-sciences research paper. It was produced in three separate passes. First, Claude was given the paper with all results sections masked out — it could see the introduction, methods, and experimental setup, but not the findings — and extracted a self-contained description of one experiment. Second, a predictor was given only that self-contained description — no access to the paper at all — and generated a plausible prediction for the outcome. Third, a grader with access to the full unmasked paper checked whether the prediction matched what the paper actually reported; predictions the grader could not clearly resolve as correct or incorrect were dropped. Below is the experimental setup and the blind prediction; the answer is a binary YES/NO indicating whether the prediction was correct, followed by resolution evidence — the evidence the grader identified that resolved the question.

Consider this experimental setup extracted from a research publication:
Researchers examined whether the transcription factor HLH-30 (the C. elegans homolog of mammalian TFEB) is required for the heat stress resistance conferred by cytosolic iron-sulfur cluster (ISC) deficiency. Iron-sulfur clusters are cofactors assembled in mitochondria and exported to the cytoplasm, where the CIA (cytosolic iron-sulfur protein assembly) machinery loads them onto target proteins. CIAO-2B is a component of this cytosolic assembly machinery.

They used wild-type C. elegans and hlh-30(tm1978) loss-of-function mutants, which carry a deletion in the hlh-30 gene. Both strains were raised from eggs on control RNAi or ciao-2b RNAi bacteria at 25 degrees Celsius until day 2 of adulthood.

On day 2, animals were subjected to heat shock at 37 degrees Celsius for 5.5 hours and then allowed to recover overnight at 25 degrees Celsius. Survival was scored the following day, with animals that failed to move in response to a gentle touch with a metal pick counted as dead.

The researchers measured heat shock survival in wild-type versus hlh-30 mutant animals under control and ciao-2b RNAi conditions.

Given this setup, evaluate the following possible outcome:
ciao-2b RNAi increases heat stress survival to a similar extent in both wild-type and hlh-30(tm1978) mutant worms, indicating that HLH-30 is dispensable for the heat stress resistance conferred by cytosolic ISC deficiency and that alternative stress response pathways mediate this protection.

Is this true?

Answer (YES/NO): NO